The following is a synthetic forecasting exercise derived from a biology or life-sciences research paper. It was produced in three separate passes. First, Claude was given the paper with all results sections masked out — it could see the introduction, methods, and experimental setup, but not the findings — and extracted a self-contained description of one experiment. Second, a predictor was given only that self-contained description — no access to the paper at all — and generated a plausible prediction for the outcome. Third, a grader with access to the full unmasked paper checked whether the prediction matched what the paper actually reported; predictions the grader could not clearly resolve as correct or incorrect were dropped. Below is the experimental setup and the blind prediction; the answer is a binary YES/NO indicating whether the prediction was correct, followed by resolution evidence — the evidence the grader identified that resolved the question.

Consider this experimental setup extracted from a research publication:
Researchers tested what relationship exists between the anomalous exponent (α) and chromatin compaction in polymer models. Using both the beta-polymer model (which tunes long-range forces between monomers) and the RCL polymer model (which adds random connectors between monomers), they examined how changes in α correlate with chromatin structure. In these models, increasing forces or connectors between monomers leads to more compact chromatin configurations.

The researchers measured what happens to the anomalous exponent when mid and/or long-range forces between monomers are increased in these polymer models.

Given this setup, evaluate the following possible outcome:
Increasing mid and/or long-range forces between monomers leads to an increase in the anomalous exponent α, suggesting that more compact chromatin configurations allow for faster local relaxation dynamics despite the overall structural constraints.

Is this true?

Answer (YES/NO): NO